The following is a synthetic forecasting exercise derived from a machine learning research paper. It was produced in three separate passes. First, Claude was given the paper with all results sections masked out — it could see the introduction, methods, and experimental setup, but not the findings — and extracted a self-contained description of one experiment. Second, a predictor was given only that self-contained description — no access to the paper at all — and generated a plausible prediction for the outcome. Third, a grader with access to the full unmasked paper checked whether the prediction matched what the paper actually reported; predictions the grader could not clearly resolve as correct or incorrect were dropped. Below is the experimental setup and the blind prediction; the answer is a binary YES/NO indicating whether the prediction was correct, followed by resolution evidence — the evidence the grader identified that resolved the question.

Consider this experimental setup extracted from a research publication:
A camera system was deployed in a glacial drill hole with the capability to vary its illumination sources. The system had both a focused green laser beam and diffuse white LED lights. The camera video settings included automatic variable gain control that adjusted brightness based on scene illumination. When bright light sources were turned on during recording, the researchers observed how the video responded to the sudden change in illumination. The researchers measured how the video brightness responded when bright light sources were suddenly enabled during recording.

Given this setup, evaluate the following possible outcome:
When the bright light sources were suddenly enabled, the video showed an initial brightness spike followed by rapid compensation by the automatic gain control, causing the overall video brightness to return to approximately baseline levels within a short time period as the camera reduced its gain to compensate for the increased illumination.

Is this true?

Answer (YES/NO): NO